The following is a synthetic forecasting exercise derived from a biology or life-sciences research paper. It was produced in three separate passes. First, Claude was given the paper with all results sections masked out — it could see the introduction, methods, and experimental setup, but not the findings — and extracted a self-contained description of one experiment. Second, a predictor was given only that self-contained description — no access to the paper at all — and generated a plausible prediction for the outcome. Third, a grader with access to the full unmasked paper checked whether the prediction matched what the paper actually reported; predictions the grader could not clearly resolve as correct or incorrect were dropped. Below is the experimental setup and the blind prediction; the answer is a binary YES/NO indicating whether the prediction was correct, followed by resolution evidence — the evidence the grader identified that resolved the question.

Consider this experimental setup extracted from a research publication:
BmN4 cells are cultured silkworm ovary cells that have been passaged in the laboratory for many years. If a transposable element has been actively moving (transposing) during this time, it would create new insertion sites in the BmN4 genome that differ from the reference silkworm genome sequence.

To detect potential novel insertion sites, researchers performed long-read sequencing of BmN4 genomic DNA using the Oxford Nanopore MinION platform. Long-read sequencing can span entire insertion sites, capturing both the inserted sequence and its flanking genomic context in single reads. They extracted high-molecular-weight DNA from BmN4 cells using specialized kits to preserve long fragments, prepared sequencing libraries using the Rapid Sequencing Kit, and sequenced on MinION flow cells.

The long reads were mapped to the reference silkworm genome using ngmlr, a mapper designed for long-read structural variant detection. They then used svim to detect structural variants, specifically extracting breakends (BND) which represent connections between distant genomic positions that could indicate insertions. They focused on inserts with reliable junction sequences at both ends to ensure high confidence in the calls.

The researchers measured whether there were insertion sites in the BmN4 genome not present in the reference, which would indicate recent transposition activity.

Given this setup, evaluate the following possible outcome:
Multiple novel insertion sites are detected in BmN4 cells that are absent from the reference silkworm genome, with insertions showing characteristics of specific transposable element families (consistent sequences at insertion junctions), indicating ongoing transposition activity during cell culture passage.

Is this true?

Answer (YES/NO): YES